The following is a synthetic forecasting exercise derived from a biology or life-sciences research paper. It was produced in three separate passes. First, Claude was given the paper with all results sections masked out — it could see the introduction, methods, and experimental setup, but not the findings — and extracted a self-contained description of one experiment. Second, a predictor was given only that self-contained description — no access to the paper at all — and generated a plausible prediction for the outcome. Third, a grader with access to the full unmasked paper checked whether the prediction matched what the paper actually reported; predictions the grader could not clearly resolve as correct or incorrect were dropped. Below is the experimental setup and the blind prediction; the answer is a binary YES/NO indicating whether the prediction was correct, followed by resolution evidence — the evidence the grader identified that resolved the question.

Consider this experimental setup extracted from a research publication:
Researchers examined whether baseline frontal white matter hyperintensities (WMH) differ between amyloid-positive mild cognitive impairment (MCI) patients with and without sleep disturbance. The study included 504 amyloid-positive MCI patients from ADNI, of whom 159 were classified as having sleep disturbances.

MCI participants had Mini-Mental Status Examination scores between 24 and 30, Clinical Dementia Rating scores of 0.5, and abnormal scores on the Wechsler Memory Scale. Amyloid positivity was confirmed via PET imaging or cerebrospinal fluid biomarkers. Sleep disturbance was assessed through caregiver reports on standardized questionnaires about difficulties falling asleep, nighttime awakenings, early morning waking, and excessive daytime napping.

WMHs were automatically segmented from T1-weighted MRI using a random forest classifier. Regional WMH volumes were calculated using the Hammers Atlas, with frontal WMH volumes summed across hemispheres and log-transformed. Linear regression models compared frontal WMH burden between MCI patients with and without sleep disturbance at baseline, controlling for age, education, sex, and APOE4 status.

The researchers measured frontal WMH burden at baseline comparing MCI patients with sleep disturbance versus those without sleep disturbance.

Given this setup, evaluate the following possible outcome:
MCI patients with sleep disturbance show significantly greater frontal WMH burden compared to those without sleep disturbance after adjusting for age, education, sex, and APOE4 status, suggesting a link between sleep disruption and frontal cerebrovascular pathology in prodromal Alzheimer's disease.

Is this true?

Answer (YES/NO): NO